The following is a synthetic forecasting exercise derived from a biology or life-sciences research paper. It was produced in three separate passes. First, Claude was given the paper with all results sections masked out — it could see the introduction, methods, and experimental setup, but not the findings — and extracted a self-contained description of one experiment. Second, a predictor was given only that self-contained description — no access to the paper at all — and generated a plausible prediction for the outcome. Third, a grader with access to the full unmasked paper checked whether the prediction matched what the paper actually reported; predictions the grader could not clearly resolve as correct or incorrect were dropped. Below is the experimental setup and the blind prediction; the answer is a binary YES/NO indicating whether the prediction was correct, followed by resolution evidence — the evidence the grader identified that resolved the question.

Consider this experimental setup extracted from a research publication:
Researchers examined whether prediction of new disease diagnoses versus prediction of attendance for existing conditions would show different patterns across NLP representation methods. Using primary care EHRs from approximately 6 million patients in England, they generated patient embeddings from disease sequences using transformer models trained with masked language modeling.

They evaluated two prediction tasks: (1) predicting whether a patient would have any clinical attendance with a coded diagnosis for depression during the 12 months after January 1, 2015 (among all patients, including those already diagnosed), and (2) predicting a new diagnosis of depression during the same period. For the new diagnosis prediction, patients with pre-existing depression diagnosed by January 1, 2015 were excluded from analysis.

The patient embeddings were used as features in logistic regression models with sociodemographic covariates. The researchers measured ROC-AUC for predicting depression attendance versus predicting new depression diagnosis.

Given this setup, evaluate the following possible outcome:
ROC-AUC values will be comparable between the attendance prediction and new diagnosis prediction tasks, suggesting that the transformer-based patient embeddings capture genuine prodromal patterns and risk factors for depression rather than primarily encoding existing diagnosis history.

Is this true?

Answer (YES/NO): NO